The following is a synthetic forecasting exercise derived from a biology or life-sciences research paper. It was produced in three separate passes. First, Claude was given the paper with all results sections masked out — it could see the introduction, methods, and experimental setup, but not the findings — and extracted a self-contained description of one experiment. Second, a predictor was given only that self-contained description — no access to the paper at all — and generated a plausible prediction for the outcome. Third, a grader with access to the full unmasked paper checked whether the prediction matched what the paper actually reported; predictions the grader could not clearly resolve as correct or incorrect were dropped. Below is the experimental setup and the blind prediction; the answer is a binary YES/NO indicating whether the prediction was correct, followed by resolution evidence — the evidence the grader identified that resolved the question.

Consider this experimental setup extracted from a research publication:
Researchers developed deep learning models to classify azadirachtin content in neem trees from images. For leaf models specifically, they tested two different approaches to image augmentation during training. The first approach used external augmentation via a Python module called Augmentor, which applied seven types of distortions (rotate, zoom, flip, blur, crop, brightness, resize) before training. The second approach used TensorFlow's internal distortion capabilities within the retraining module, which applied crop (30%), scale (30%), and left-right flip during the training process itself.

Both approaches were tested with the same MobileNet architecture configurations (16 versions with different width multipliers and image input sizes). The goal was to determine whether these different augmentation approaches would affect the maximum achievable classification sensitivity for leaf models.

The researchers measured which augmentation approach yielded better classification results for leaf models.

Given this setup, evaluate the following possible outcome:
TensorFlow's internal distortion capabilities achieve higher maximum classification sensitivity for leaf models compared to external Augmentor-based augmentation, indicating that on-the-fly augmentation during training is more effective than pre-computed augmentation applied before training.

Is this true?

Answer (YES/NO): YES